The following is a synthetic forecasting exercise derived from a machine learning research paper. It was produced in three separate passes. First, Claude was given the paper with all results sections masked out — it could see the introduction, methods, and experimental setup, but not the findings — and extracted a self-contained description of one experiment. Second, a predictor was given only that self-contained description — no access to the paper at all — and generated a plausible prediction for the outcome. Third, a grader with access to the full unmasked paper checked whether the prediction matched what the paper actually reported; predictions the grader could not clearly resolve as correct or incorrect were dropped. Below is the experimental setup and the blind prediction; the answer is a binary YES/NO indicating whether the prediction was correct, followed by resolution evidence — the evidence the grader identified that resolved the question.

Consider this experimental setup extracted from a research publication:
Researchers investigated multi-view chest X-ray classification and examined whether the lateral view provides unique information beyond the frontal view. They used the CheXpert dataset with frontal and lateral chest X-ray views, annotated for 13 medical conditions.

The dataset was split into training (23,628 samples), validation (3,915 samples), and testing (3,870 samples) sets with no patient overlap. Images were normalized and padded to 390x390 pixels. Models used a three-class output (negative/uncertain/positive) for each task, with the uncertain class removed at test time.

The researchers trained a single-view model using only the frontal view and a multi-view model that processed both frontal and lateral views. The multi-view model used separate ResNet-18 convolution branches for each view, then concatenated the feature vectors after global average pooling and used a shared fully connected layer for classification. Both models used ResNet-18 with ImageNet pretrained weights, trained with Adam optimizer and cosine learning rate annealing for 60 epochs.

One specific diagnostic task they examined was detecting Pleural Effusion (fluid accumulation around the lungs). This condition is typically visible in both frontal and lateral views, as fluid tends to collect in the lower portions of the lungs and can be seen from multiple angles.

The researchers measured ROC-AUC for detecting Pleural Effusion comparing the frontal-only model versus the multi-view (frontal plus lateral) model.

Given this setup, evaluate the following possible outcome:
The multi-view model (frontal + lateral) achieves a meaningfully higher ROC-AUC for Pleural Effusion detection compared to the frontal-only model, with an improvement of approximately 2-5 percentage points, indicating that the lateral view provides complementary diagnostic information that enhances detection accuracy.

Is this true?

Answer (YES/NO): NO